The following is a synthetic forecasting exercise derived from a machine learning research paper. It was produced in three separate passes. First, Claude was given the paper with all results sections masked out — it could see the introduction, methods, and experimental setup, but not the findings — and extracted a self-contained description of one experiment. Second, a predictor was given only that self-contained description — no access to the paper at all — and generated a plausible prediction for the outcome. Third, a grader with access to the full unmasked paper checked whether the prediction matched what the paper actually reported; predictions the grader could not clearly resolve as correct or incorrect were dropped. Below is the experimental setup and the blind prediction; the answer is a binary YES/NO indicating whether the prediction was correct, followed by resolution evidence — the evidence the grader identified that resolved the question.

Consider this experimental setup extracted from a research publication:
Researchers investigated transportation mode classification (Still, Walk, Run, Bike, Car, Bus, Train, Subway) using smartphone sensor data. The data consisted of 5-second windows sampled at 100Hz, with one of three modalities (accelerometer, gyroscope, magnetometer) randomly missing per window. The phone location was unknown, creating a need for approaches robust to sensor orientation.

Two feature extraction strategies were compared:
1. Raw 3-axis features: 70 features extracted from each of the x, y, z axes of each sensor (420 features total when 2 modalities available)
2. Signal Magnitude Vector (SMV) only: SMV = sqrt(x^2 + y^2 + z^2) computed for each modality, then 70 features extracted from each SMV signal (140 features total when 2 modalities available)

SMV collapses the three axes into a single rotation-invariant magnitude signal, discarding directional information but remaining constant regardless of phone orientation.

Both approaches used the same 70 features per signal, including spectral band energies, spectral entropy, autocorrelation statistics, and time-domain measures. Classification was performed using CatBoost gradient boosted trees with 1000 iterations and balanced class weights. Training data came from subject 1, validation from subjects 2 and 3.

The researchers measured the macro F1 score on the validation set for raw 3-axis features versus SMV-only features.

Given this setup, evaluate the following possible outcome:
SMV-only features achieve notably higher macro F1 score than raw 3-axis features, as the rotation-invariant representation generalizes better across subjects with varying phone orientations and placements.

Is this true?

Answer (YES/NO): NO